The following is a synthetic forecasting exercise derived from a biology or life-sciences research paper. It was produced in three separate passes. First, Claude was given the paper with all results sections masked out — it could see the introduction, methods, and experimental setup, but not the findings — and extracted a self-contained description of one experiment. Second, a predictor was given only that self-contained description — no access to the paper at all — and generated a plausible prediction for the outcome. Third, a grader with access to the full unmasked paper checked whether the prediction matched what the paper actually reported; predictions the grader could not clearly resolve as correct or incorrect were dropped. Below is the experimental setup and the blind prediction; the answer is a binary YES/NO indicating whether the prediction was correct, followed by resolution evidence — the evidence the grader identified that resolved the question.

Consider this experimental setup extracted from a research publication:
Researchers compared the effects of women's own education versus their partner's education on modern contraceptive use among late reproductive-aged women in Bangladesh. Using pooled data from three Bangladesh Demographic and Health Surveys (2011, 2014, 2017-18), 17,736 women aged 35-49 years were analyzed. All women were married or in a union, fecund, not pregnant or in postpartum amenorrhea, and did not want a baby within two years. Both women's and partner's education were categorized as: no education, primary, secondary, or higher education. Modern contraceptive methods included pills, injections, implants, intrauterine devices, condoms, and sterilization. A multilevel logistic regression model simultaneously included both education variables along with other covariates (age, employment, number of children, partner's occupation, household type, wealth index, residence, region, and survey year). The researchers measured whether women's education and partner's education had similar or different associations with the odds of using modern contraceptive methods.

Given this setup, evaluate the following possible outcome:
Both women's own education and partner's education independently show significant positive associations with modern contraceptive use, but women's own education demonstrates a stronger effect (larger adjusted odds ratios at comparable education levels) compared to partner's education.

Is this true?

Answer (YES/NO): NO